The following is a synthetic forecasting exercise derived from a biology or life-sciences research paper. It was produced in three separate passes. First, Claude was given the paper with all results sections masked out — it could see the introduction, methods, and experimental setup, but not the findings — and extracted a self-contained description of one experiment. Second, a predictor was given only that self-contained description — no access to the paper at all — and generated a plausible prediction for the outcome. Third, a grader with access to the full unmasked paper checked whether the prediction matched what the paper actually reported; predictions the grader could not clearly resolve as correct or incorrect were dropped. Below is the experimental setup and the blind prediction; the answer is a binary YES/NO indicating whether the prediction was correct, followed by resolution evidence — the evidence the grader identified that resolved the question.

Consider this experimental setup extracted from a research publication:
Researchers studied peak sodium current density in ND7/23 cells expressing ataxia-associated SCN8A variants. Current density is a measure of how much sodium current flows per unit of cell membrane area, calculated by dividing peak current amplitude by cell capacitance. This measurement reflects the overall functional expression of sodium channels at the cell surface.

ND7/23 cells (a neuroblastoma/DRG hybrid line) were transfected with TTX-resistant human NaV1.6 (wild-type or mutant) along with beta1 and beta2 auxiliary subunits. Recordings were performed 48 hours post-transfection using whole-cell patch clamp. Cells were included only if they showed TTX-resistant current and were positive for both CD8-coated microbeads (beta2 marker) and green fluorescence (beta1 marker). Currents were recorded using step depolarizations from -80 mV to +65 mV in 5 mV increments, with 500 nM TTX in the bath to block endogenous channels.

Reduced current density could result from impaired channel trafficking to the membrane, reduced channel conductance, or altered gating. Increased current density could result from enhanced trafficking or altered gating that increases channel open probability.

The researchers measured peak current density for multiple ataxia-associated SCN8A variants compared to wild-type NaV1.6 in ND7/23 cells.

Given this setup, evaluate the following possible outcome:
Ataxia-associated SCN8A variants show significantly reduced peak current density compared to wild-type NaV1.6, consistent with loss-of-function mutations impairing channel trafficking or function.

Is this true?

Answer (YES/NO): NO